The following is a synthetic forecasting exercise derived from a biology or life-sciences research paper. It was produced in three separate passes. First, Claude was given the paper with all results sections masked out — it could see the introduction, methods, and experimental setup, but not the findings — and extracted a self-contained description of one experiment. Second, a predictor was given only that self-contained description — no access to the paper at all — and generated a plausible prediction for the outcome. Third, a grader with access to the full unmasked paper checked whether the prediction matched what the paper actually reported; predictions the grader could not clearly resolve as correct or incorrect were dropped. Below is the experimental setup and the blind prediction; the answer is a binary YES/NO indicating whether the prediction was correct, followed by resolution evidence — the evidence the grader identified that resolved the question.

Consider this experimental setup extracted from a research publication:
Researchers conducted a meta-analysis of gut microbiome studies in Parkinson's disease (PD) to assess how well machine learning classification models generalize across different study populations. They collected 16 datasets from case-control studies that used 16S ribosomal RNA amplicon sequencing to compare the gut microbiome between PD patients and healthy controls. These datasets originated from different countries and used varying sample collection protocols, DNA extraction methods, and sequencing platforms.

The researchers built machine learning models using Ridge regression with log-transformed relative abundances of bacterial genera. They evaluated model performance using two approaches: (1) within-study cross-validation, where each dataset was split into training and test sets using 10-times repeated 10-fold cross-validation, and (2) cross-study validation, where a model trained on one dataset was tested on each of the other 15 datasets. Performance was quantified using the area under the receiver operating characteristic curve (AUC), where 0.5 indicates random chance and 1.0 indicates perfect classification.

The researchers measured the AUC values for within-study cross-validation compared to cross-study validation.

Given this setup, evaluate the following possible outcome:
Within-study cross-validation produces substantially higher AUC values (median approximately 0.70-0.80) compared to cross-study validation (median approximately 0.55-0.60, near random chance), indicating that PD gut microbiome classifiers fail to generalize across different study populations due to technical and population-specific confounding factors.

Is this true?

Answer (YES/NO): NO